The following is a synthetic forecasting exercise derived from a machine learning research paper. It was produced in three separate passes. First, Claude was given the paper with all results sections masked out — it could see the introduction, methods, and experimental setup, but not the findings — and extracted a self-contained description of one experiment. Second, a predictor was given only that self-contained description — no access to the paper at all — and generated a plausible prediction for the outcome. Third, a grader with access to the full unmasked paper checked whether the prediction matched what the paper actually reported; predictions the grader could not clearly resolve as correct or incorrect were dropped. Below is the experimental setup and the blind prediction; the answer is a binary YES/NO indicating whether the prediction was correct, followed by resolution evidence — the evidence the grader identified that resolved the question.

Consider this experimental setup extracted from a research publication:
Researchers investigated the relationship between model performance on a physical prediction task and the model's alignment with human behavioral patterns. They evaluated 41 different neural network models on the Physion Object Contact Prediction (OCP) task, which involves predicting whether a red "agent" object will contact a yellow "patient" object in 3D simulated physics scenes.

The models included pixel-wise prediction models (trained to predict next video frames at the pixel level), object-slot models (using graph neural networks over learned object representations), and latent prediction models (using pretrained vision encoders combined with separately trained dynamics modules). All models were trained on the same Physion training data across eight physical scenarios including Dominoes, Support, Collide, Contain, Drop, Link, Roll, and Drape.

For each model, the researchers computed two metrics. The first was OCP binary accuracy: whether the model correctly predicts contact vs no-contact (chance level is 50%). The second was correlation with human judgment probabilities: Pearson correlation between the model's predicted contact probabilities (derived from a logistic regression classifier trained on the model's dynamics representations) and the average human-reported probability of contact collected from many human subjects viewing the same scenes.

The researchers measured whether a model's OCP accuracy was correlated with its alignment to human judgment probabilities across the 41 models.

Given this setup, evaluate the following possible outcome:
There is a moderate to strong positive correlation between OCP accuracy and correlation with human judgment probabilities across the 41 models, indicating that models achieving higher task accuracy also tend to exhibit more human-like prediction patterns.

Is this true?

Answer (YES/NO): YES